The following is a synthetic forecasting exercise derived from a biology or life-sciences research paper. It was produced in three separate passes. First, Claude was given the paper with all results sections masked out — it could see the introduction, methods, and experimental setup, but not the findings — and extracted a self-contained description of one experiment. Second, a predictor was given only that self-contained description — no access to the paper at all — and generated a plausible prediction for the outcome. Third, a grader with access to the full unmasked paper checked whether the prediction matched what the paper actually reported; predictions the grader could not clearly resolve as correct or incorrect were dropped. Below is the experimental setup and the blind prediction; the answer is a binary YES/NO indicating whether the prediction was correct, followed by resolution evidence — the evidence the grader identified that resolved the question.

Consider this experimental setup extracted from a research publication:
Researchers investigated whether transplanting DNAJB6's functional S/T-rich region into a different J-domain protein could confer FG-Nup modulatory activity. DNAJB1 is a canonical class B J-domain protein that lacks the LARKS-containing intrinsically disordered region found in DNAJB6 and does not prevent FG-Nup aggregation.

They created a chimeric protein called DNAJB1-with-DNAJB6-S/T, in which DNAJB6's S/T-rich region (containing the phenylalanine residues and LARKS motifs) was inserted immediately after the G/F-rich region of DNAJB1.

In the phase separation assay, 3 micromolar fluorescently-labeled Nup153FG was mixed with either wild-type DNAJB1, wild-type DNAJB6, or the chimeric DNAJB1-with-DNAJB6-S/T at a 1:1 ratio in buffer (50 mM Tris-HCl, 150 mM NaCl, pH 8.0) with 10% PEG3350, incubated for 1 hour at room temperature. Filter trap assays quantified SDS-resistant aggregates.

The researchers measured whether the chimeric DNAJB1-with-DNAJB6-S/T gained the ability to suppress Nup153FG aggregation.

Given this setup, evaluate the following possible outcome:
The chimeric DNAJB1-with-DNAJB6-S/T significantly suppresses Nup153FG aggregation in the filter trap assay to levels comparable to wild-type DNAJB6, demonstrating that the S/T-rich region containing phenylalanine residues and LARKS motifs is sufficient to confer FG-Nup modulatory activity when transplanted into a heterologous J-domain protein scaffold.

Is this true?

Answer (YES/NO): NO